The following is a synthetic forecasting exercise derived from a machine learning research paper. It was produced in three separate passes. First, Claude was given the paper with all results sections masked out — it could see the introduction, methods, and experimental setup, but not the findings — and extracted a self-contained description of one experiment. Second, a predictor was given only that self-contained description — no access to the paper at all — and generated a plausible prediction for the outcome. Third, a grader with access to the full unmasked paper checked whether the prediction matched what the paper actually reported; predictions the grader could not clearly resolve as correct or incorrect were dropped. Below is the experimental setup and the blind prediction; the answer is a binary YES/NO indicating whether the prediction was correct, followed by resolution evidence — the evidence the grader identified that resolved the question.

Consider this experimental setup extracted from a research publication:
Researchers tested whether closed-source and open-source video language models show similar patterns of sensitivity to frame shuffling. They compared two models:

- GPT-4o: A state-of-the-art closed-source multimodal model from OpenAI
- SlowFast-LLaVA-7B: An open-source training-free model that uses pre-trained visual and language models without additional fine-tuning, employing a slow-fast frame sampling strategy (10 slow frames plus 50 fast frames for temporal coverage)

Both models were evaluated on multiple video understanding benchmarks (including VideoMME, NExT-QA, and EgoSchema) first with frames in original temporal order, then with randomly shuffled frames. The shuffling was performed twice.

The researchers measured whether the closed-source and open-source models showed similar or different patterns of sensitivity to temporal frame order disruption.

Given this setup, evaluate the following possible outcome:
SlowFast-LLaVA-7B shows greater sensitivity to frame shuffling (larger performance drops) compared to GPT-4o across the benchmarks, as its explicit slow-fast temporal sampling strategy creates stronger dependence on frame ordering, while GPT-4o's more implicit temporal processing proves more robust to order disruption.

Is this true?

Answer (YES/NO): NO